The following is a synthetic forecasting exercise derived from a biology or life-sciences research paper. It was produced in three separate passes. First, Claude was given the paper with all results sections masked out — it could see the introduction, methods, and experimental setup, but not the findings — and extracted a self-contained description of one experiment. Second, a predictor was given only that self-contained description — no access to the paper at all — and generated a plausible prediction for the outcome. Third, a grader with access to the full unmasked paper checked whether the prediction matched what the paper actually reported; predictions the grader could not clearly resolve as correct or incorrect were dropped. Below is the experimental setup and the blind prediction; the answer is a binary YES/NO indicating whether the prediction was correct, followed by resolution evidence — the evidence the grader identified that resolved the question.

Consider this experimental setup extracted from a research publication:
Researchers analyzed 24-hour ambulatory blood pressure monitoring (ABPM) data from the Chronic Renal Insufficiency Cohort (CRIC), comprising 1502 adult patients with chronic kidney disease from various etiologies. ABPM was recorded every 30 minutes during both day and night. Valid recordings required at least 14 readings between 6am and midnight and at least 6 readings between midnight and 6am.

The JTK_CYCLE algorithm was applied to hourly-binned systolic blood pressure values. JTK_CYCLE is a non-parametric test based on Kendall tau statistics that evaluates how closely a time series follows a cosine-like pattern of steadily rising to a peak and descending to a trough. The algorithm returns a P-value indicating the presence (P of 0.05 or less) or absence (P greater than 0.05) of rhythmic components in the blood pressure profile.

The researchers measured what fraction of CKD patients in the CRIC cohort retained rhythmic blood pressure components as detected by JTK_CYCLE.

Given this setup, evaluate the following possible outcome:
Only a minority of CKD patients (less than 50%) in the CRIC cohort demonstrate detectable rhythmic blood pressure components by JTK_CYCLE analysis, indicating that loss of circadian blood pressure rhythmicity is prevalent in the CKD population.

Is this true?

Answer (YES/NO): YES